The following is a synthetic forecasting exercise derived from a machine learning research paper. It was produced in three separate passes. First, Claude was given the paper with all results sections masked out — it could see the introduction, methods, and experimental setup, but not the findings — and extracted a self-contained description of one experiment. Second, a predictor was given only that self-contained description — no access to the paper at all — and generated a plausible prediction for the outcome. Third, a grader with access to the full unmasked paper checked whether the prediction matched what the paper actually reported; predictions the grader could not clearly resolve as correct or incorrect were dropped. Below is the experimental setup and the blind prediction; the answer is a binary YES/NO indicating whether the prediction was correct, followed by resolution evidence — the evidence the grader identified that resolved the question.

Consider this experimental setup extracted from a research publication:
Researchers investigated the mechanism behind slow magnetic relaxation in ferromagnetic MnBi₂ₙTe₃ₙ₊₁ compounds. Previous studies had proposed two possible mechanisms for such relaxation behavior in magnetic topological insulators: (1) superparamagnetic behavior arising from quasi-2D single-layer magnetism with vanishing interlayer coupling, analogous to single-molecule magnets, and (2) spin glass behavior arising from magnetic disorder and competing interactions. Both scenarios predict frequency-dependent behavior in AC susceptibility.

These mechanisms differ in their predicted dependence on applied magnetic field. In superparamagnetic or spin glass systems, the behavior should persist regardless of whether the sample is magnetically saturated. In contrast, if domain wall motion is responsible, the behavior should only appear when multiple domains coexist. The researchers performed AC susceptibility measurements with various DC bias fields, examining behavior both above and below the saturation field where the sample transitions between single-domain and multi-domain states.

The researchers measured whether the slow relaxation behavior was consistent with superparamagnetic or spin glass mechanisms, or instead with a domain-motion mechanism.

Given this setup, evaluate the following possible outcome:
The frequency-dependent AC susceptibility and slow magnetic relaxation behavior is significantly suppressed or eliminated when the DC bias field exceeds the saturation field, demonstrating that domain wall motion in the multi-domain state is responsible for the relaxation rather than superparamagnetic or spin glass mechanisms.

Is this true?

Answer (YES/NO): YES